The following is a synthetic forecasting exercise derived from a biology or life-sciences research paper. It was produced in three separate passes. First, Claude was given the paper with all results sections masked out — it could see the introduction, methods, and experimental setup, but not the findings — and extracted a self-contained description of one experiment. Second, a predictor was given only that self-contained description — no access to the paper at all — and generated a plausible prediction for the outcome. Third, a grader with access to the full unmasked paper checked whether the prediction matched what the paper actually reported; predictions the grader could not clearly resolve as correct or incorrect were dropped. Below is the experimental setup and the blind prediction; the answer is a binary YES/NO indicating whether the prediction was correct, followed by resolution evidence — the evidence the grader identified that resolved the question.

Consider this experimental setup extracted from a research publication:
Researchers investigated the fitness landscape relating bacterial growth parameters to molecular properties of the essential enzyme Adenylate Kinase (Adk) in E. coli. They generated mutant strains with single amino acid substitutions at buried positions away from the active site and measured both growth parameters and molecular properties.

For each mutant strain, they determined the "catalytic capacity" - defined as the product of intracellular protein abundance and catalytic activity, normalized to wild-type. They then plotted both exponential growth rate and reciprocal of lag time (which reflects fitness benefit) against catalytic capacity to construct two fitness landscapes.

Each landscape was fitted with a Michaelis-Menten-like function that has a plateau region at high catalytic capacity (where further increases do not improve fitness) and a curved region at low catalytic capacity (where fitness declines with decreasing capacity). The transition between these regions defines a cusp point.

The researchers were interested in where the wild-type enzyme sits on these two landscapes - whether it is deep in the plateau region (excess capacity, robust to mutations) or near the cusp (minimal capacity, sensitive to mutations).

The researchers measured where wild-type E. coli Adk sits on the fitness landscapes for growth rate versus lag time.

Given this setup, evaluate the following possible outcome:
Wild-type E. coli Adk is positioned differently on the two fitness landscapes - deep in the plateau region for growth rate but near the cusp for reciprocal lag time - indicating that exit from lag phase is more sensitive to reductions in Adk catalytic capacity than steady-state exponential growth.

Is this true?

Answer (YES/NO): YES